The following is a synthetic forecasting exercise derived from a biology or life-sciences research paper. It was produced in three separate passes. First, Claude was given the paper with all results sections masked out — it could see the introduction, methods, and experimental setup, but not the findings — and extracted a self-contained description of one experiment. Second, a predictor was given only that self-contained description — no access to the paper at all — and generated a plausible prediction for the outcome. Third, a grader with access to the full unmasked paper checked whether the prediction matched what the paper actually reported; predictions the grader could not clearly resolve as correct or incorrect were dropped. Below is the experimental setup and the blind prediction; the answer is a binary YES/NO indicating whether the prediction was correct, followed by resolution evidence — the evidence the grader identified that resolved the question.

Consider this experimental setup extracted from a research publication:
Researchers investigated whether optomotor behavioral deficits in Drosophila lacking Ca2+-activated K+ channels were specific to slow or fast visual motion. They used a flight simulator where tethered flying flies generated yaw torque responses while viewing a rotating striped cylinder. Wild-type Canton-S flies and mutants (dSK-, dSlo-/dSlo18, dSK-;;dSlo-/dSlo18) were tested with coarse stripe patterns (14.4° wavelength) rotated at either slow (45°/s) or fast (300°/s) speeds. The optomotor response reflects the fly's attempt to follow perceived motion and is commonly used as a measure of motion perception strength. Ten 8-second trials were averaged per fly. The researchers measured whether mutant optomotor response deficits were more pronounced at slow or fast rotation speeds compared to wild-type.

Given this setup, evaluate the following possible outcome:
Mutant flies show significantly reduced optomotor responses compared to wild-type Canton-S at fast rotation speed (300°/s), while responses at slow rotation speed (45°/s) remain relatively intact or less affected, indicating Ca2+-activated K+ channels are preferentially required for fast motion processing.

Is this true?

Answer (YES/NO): NO